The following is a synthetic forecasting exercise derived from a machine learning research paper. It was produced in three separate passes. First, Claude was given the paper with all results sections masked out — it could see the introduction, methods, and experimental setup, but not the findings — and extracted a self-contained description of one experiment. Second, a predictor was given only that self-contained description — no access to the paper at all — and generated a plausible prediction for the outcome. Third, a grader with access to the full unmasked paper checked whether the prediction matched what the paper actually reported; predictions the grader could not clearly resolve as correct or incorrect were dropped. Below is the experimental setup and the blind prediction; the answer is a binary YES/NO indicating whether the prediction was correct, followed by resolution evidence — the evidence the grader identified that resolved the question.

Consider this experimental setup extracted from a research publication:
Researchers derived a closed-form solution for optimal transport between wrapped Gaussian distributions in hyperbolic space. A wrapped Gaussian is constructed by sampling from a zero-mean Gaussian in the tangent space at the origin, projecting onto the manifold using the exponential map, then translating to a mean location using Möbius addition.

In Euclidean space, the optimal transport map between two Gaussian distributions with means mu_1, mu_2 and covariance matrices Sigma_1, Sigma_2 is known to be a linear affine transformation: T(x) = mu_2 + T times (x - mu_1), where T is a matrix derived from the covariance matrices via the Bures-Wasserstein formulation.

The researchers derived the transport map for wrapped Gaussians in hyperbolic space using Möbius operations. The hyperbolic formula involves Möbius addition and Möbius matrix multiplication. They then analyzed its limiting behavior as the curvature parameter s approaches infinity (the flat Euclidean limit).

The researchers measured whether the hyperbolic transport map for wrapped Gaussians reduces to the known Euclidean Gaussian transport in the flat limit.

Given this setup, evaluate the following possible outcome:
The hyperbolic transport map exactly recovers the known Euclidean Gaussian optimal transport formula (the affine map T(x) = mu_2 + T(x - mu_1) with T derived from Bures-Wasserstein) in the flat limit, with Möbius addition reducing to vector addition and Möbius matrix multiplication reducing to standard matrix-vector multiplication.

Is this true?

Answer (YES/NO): YES